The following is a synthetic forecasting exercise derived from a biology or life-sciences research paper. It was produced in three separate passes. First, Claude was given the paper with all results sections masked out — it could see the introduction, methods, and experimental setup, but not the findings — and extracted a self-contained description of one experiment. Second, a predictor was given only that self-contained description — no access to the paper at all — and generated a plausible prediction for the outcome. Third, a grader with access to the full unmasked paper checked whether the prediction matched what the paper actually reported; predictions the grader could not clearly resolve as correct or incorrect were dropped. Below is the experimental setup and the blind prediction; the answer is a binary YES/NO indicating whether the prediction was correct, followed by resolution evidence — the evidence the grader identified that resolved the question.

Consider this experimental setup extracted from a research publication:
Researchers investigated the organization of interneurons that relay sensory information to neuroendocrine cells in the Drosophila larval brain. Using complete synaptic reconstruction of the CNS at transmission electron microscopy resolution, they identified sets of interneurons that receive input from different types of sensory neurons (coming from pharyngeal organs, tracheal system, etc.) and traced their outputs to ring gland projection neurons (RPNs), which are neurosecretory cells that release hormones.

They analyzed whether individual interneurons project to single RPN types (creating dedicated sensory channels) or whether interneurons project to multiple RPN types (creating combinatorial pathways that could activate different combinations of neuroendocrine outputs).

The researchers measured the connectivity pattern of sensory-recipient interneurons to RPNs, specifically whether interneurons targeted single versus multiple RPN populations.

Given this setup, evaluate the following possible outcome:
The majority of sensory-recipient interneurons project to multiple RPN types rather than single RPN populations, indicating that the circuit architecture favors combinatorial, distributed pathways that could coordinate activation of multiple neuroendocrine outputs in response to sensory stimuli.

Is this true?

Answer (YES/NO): YES